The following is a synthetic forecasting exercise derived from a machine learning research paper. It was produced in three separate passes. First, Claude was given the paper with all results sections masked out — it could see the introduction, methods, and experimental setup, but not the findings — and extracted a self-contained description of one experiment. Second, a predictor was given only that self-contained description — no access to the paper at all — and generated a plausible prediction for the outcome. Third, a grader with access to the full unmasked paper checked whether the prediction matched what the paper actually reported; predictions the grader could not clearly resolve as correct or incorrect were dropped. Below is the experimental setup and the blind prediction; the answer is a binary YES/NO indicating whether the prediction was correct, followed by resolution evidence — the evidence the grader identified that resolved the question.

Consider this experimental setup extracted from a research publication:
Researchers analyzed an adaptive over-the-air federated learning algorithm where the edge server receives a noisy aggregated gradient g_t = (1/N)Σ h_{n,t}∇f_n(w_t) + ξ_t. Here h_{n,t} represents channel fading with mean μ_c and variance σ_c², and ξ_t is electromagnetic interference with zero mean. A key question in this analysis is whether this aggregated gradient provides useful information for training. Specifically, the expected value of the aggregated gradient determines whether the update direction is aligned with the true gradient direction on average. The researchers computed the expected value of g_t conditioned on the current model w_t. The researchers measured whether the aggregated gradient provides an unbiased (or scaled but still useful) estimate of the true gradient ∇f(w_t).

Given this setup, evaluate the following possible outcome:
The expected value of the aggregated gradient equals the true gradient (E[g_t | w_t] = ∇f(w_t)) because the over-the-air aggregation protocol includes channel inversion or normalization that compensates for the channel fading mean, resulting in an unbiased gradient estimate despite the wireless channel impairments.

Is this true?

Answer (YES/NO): NO